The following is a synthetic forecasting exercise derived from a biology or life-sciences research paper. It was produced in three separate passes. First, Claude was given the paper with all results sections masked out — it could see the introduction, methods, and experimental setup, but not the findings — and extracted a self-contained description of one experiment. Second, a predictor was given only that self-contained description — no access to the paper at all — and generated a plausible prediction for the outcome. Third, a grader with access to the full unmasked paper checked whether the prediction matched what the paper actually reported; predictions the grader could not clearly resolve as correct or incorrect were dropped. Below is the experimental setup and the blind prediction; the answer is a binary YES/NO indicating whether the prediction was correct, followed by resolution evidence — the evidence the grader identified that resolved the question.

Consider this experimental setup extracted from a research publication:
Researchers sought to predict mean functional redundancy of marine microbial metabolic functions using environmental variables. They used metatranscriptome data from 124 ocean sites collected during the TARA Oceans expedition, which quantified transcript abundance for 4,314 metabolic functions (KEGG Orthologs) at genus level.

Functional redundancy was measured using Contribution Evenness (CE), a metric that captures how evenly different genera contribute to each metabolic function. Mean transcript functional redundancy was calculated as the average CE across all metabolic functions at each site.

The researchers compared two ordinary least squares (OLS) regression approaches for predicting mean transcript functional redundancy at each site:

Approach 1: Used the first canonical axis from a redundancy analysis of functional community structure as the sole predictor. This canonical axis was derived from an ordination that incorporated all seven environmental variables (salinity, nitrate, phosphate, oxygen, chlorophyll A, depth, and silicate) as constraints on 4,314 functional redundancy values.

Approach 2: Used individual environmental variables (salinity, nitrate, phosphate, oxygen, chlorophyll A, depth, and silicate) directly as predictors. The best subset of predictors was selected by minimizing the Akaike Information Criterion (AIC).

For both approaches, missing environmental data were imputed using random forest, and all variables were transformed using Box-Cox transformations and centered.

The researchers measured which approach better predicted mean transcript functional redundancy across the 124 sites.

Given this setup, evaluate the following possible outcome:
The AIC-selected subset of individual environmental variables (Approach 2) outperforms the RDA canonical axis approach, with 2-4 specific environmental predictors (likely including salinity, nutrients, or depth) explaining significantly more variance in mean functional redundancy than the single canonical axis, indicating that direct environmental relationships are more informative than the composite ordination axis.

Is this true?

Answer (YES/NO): NO